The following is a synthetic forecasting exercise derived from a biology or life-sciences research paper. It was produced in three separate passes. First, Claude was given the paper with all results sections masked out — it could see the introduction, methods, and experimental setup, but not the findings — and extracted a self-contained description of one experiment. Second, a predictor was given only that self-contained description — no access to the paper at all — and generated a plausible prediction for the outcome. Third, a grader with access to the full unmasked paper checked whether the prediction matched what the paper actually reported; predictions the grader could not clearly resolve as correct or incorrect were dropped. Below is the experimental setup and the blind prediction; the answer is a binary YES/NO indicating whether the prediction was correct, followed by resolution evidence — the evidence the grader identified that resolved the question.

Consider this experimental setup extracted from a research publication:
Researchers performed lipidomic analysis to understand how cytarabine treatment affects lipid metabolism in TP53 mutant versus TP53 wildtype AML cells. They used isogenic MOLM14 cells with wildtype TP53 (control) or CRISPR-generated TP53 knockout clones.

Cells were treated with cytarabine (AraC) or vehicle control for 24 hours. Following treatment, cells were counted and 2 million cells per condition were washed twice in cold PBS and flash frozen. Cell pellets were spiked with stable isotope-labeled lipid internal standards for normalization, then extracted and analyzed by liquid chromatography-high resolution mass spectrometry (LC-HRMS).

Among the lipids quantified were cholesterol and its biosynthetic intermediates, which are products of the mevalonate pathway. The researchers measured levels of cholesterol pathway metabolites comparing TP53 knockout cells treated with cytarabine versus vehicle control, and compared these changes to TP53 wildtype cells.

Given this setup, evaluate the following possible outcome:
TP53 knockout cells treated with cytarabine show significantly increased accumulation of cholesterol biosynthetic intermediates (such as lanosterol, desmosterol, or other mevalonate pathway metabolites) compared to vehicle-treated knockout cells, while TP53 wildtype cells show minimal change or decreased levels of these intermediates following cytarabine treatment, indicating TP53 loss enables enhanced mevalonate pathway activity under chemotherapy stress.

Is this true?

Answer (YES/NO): NO